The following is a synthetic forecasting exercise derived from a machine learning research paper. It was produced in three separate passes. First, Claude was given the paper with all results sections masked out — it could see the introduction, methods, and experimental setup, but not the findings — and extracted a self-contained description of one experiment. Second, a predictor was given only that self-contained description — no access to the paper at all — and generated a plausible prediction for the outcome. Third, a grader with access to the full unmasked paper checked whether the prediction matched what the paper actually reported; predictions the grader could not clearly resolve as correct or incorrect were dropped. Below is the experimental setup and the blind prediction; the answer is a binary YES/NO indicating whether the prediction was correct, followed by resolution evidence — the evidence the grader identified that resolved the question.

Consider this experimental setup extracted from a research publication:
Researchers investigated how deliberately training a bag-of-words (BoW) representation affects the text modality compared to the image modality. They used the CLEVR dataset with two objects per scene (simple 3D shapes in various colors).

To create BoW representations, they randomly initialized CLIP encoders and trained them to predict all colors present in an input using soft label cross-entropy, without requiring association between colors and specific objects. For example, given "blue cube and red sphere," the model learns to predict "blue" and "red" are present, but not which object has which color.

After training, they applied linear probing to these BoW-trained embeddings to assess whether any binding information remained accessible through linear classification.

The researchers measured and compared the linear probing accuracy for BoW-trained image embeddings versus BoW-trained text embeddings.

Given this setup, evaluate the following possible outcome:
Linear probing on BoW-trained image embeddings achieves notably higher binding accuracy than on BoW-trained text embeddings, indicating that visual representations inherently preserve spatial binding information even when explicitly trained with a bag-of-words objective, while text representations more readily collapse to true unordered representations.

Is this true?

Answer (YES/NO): NO